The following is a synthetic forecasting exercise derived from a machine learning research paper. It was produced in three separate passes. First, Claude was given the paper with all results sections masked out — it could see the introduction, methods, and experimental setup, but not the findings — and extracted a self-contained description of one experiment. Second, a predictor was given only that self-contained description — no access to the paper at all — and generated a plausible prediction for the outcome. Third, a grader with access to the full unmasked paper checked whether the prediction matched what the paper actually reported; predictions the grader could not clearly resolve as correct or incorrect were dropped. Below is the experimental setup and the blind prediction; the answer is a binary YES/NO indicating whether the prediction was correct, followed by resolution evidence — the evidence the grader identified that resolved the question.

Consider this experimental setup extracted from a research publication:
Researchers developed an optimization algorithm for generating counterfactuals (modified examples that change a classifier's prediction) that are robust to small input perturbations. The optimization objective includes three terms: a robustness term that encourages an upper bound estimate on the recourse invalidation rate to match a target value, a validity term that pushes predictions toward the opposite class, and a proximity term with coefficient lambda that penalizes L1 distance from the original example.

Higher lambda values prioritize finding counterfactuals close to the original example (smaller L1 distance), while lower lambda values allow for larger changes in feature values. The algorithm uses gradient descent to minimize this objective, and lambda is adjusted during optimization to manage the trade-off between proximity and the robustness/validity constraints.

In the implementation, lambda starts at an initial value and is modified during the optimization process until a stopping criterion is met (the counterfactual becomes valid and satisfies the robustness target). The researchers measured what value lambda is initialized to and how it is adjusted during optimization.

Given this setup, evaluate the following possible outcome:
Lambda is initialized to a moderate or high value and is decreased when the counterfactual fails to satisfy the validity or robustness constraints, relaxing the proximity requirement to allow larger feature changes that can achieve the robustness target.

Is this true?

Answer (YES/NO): YES